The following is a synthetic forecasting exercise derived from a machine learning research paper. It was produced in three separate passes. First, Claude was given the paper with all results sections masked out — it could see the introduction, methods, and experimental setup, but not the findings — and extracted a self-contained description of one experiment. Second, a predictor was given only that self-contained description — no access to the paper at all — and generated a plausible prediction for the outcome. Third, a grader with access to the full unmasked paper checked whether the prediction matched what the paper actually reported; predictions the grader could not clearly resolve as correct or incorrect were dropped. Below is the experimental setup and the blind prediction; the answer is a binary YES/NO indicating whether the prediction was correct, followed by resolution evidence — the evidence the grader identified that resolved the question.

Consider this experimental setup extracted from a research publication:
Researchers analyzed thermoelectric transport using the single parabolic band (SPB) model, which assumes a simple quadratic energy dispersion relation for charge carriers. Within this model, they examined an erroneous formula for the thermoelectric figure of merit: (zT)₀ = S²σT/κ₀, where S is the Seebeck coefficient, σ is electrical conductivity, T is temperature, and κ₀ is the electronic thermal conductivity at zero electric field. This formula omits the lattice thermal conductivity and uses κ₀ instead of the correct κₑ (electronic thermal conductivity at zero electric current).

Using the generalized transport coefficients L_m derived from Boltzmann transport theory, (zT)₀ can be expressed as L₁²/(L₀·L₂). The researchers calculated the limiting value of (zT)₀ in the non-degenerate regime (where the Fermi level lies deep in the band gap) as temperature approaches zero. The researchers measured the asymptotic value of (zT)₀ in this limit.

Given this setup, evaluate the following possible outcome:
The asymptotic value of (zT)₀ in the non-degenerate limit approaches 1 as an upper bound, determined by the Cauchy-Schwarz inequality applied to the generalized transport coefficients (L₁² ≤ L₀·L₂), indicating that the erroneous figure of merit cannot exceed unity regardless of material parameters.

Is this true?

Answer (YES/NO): YES